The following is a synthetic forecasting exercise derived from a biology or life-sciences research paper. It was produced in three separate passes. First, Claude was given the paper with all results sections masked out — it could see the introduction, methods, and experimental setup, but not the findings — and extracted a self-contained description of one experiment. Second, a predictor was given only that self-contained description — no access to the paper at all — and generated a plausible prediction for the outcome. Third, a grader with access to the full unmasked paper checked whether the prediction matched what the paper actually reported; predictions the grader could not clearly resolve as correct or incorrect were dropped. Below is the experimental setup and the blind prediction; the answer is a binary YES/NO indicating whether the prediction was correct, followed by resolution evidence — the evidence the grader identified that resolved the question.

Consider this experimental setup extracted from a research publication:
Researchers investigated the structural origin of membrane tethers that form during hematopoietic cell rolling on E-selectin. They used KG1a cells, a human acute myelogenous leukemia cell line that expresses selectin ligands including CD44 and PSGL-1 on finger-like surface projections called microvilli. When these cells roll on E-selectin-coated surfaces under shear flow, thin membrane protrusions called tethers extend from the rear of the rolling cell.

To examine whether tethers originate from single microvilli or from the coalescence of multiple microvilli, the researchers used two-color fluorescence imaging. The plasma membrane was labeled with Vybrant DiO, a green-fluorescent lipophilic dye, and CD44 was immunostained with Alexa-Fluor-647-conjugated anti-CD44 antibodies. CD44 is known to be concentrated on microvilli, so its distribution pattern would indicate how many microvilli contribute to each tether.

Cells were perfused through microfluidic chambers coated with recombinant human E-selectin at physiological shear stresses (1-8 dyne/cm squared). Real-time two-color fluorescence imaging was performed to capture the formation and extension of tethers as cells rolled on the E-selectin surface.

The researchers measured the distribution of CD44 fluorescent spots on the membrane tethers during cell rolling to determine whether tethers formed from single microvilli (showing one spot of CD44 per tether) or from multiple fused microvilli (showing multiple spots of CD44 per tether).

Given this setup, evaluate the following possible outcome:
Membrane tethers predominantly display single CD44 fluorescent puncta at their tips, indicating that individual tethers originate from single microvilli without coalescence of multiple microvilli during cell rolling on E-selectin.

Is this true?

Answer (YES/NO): NO